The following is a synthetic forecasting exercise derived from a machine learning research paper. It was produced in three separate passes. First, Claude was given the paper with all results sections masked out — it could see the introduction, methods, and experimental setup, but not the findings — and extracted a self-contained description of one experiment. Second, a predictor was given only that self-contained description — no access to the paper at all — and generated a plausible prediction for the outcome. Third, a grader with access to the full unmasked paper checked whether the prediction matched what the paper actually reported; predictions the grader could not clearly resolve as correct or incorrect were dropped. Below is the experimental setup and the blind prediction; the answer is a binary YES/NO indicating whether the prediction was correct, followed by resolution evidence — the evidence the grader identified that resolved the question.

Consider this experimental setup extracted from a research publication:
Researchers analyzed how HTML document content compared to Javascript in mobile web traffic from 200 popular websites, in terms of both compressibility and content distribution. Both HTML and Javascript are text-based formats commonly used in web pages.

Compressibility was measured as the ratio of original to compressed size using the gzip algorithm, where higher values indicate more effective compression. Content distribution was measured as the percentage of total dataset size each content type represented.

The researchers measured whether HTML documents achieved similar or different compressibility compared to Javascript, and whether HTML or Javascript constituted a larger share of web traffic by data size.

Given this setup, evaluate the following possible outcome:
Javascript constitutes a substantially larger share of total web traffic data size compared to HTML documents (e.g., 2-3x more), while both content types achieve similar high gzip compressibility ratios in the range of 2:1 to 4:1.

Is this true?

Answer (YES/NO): NO